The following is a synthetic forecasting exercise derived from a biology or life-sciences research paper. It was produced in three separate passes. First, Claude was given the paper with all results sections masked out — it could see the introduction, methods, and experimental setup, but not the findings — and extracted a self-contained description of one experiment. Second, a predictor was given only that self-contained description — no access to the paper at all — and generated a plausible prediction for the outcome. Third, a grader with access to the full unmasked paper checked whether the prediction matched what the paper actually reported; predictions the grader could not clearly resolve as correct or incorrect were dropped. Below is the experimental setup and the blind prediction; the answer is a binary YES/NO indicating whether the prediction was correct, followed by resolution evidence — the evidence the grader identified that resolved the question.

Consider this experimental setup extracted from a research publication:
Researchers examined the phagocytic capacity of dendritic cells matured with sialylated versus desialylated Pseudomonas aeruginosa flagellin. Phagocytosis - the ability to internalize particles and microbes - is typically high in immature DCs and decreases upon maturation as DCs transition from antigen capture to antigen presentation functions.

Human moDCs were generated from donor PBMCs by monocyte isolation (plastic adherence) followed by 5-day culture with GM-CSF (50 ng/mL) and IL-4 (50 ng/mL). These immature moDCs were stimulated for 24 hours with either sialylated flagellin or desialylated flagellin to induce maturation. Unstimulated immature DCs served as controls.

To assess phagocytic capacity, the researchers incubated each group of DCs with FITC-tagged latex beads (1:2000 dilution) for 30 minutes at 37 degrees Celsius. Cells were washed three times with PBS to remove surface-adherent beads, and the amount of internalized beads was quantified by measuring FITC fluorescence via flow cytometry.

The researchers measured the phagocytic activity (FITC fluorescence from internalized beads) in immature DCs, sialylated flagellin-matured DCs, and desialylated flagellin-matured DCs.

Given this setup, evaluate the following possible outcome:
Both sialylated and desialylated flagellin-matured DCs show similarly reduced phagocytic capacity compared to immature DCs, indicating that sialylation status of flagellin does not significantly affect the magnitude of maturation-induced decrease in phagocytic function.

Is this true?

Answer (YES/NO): NO